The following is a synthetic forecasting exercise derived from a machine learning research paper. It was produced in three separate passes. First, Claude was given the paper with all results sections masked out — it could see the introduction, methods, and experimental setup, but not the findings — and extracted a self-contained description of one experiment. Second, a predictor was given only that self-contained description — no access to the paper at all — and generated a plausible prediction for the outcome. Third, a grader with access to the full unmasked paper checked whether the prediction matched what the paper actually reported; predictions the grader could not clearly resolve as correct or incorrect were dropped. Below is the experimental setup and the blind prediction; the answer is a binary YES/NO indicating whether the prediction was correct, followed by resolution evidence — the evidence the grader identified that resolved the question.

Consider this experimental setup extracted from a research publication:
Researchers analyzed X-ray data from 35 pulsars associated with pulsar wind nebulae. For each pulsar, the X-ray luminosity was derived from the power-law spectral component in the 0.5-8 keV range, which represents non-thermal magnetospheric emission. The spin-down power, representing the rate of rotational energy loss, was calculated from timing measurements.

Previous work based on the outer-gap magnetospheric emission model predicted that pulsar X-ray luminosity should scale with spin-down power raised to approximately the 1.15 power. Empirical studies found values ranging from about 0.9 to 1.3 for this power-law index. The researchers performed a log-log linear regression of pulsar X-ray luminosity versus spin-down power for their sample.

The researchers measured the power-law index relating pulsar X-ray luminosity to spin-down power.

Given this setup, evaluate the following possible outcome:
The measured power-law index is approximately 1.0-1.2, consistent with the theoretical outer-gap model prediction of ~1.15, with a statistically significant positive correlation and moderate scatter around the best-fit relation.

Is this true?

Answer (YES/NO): NO